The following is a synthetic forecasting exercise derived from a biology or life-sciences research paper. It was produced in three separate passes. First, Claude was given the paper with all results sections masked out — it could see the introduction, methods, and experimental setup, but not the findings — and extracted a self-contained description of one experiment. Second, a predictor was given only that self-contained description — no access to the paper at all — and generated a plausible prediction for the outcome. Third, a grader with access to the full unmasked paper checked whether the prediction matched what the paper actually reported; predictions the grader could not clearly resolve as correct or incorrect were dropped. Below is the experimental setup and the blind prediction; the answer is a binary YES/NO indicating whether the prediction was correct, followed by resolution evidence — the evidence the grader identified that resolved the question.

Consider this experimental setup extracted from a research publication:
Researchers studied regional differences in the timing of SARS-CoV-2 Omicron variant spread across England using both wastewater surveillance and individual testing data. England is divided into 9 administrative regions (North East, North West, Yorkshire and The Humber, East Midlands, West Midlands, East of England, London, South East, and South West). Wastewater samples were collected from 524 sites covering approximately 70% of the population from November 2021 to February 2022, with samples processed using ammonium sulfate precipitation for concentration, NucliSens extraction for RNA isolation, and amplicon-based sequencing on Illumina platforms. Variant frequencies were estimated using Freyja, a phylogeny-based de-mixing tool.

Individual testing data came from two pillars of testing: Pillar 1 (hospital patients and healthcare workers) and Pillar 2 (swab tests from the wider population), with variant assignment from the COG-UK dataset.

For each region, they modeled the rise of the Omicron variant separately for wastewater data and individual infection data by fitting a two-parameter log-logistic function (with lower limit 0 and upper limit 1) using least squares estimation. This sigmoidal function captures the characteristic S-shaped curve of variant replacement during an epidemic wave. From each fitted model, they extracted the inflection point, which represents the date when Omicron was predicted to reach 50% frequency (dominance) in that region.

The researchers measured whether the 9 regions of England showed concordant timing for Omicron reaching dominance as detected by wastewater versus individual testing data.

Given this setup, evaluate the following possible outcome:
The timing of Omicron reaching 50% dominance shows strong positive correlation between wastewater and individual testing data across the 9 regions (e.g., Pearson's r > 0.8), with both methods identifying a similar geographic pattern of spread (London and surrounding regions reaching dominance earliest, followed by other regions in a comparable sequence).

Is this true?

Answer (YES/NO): YES